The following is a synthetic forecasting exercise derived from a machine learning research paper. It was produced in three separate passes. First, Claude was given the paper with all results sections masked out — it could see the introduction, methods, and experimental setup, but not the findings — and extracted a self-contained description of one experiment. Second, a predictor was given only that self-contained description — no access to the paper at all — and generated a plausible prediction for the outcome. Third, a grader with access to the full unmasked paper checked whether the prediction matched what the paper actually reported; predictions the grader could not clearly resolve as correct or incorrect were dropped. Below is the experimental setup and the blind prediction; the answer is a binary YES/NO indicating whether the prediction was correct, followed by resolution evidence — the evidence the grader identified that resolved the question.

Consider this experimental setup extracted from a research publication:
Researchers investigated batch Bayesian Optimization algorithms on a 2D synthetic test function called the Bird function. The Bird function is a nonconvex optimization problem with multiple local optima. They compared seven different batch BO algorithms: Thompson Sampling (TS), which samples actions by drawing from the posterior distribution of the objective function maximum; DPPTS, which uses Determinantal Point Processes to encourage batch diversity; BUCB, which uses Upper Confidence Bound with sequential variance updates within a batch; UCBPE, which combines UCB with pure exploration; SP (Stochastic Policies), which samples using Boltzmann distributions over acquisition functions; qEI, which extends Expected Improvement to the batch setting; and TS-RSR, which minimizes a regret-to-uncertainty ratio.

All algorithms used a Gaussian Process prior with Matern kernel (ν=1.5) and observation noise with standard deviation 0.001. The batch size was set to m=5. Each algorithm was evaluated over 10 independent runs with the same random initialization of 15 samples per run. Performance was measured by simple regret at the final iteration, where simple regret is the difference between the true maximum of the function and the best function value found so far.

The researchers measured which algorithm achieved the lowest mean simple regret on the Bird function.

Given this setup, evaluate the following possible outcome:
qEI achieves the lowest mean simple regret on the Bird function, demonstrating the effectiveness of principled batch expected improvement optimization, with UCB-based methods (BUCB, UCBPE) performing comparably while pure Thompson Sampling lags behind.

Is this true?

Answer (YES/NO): NO